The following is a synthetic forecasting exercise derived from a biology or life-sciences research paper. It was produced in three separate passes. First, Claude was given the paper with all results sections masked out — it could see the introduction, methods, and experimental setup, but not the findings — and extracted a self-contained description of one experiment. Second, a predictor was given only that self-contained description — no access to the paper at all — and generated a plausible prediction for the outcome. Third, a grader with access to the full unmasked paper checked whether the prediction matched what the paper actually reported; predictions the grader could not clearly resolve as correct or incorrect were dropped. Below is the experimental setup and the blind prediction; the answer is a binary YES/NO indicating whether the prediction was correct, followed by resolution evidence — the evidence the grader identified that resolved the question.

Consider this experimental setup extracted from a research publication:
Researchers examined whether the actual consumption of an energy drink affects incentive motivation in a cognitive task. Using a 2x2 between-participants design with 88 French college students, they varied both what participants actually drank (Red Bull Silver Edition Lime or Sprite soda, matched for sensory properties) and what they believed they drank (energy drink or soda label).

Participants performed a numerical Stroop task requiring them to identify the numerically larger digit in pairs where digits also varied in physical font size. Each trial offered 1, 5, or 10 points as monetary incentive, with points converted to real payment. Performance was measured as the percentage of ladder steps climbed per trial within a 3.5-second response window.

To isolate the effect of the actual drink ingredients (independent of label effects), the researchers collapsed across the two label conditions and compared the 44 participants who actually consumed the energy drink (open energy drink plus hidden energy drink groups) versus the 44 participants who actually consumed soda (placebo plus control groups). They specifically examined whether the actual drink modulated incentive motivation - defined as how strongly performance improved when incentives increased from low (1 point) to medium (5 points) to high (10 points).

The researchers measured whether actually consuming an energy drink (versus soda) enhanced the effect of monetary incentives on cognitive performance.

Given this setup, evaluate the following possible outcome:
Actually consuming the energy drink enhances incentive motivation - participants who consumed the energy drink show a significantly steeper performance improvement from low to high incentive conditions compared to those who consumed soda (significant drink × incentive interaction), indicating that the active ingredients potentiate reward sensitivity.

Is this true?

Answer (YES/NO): NO